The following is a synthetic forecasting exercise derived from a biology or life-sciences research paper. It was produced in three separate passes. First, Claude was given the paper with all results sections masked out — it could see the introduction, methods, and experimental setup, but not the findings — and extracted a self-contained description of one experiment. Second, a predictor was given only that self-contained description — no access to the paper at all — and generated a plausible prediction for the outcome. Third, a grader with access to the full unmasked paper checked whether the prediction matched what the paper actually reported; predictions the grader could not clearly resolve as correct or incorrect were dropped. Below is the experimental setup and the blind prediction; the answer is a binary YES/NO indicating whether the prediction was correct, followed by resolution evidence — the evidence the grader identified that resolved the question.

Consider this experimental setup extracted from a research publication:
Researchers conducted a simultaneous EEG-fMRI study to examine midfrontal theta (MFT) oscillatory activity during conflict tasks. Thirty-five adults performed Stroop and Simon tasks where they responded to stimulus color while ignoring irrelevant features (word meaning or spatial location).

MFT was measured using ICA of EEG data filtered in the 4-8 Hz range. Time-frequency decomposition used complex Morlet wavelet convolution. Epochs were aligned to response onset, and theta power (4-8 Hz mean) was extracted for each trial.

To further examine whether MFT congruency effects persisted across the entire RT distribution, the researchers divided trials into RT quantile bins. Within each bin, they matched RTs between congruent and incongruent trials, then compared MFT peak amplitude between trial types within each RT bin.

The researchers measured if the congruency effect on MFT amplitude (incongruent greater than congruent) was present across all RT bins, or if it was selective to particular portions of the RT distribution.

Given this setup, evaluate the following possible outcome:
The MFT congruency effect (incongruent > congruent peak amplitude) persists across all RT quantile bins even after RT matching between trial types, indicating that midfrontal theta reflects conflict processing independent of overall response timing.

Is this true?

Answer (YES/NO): NO